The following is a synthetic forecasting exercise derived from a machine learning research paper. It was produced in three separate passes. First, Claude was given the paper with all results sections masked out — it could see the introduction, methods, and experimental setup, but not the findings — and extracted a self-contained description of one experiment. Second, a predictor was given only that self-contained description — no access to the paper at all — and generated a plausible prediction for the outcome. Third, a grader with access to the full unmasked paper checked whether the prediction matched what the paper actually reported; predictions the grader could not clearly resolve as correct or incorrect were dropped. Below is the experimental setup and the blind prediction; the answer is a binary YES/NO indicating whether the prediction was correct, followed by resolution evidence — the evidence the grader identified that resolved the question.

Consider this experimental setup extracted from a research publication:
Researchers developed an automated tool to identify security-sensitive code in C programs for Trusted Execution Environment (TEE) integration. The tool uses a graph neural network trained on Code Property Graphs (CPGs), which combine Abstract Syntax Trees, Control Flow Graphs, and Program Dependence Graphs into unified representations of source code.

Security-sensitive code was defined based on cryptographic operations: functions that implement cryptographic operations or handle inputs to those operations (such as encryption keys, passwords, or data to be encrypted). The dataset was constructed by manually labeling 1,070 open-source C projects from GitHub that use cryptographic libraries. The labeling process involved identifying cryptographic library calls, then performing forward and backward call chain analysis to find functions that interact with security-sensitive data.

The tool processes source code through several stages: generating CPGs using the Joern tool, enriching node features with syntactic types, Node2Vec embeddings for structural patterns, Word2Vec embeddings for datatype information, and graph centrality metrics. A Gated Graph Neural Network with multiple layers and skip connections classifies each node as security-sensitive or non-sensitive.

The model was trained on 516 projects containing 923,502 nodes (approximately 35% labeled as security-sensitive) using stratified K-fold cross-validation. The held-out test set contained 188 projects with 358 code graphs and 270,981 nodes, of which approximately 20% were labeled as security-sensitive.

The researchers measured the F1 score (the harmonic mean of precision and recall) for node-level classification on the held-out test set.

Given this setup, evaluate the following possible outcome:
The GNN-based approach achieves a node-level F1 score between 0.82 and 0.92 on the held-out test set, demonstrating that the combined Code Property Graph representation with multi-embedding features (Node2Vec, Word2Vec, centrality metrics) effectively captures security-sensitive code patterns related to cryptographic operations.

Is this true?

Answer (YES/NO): NO